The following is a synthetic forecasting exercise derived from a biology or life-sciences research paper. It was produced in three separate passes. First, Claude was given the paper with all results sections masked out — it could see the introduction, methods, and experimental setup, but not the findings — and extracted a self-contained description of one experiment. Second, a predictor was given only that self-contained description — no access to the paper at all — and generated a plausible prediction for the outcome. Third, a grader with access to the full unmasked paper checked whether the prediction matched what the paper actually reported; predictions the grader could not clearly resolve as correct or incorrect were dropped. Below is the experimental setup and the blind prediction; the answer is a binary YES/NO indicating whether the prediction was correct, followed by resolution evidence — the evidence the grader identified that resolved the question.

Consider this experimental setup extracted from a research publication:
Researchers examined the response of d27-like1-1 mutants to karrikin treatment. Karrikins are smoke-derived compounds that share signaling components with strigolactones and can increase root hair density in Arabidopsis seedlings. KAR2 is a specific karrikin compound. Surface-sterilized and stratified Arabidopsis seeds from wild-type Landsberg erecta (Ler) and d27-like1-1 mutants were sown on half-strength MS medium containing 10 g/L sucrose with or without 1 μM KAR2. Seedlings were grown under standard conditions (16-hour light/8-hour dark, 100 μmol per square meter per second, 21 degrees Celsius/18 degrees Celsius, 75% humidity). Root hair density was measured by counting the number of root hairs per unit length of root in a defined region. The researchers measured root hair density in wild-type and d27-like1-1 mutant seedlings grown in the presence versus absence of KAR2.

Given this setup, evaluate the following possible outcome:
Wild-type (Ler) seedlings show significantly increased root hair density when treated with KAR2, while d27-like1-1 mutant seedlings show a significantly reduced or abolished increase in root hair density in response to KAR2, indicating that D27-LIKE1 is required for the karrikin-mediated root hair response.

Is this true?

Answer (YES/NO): NO